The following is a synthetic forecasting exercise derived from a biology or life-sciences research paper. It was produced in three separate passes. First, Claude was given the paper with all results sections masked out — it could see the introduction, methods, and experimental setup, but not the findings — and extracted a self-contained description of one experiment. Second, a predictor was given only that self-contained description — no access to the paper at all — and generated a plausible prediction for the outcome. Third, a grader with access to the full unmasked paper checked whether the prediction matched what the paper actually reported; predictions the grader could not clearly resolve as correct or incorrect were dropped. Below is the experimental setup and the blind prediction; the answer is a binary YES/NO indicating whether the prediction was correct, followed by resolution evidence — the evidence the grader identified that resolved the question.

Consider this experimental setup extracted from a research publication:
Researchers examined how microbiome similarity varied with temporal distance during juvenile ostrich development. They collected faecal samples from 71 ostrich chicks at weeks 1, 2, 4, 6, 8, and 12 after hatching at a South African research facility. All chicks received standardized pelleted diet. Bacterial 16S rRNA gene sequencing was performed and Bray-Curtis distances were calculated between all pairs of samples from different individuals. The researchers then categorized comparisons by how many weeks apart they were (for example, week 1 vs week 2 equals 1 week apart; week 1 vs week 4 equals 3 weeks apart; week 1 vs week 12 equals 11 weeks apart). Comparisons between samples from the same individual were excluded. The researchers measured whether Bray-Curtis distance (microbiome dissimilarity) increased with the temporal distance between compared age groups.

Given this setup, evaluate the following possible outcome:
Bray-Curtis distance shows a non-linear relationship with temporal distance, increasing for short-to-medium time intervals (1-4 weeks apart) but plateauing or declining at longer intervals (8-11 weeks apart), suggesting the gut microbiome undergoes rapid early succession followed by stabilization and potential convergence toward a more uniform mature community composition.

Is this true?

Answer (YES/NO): YES